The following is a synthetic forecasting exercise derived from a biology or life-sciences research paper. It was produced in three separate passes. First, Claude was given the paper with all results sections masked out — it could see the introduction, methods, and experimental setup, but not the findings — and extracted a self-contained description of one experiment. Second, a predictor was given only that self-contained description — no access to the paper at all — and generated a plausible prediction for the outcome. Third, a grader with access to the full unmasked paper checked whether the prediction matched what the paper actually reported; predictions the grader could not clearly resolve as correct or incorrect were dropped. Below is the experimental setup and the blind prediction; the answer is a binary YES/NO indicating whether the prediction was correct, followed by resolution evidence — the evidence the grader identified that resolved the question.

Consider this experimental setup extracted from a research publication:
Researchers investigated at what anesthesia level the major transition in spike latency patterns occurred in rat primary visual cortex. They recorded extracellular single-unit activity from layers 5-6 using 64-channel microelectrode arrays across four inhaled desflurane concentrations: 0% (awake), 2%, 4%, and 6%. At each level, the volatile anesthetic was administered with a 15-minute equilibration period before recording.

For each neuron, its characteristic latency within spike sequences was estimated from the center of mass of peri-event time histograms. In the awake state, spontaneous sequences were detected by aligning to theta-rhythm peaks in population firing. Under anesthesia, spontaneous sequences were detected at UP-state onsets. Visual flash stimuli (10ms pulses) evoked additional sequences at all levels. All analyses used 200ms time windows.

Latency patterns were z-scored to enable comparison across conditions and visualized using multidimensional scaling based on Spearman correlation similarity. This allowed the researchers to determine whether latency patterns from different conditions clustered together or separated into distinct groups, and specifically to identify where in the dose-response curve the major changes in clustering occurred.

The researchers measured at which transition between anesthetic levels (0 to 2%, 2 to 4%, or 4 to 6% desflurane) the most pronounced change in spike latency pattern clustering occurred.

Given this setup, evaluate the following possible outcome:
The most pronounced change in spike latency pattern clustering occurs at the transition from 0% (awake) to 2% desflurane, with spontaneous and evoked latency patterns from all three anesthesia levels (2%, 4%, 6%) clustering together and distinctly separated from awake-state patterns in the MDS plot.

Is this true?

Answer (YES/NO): NO